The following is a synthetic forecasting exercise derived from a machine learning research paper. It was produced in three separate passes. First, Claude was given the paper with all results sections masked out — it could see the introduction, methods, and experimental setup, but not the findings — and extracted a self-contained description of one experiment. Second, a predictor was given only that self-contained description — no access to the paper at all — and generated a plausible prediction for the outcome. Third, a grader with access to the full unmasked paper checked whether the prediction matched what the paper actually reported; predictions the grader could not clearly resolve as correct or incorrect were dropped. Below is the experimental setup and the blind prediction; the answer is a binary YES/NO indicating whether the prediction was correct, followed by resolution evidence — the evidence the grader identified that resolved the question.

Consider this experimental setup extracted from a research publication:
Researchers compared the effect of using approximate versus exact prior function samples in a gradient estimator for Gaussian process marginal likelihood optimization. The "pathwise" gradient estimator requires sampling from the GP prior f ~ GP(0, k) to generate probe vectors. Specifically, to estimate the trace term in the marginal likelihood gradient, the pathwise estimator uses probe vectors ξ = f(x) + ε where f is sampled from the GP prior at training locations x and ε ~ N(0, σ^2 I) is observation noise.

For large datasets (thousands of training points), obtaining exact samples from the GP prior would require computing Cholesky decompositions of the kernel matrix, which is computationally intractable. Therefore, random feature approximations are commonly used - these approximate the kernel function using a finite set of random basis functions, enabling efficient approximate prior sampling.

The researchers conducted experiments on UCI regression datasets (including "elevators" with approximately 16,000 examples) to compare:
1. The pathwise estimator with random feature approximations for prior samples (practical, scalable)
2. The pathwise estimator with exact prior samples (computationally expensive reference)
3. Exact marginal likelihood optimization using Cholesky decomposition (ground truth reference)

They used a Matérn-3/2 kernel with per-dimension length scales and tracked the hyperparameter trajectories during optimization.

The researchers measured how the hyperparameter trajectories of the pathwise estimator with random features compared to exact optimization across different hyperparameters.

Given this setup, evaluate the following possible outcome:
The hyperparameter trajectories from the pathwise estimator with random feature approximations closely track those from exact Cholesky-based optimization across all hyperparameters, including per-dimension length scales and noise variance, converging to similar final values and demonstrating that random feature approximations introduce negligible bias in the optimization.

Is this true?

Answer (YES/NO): NO